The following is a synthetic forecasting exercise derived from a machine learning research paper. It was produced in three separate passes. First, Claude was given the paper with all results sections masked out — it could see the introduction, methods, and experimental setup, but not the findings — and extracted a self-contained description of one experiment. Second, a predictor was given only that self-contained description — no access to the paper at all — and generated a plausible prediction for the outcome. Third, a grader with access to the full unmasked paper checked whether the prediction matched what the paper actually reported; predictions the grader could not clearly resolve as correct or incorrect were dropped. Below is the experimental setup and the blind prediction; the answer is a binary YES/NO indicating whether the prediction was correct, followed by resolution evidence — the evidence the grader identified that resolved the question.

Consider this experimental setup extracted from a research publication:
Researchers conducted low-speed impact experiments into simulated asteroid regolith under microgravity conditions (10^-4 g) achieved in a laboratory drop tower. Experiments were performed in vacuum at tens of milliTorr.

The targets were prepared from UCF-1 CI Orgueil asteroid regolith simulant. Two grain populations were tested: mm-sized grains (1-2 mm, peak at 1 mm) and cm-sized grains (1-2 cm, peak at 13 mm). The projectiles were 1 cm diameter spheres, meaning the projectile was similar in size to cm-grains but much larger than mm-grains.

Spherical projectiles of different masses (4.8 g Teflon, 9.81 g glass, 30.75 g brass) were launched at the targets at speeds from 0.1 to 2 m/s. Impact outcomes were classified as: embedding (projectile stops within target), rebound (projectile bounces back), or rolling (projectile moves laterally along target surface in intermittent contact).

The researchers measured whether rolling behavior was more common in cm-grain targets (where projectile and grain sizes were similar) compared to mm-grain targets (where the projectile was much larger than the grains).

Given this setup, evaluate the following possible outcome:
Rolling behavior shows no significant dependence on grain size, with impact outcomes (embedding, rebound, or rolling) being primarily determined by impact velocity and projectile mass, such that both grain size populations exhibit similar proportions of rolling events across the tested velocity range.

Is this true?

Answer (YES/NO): NO